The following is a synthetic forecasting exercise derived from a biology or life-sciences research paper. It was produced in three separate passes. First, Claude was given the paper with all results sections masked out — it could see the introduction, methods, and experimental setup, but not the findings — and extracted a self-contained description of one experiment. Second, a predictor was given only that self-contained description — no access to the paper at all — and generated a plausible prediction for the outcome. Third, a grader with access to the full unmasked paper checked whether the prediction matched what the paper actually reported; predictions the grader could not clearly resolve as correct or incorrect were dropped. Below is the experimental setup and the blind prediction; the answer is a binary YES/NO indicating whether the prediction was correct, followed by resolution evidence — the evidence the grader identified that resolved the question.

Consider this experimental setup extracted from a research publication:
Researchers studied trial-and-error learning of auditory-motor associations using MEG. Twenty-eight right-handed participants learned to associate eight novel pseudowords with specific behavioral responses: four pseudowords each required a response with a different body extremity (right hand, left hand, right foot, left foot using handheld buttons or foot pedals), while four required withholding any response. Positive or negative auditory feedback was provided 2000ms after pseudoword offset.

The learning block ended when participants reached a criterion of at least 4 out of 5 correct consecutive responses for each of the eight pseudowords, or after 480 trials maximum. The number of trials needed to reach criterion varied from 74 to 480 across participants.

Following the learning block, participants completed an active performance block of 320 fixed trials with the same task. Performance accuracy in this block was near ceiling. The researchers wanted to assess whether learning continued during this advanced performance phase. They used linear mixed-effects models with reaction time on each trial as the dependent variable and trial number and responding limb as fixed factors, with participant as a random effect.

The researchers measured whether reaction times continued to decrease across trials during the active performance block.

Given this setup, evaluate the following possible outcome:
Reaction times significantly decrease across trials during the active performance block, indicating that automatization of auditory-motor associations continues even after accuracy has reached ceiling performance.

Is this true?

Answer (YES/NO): YES